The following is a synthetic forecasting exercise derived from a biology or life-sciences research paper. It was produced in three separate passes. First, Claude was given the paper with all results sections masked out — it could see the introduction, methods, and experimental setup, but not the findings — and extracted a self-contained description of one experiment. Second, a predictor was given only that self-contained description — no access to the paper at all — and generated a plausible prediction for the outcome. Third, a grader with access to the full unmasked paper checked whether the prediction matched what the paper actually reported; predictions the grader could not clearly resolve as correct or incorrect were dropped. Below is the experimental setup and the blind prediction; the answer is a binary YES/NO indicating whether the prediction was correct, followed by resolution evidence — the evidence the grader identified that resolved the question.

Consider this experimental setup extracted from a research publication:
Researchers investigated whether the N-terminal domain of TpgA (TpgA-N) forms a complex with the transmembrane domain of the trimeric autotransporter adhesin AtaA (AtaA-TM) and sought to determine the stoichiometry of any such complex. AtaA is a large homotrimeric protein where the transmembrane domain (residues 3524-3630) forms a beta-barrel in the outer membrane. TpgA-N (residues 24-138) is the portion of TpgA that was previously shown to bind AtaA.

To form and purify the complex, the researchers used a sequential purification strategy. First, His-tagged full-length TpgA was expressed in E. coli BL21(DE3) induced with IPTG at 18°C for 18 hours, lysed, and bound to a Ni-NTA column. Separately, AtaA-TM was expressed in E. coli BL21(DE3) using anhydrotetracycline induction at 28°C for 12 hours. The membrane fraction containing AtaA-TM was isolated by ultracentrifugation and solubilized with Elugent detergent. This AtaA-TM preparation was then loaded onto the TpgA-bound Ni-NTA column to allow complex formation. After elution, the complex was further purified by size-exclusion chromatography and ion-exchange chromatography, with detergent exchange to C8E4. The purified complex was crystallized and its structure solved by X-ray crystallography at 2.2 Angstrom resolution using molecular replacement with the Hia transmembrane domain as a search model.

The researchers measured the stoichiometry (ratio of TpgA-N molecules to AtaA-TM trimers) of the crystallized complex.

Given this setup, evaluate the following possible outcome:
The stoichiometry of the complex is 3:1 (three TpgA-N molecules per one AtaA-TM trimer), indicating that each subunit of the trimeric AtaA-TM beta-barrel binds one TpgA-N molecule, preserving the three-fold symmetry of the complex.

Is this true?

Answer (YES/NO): YES